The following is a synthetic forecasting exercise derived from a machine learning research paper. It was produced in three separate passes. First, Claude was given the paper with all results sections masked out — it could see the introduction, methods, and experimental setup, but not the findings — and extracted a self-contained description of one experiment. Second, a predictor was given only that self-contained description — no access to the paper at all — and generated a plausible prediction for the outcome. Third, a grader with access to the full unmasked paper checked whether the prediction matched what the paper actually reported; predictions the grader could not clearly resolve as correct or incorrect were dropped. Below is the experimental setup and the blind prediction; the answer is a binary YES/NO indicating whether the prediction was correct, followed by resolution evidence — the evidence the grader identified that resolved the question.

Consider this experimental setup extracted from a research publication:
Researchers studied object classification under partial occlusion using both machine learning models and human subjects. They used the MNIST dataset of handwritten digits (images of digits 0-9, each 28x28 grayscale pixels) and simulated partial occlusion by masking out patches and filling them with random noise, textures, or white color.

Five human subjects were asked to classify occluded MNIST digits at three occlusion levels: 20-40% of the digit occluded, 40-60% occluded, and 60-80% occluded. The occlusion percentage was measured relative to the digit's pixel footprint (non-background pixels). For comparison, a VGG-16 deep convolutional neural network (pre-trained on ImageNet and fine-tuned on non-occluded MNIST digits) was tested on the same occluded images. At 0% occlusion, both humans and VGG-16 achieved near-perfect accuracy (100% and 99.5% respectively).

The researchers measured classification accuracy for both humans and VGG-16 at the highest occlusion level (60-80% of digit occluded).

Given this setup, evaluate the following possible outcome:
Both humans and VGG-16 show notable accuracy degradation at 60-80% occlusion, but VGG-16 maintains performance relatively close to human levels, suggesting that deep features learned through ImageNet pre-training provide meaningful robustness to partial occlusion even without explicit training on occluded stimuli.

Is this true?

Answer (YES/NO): NO